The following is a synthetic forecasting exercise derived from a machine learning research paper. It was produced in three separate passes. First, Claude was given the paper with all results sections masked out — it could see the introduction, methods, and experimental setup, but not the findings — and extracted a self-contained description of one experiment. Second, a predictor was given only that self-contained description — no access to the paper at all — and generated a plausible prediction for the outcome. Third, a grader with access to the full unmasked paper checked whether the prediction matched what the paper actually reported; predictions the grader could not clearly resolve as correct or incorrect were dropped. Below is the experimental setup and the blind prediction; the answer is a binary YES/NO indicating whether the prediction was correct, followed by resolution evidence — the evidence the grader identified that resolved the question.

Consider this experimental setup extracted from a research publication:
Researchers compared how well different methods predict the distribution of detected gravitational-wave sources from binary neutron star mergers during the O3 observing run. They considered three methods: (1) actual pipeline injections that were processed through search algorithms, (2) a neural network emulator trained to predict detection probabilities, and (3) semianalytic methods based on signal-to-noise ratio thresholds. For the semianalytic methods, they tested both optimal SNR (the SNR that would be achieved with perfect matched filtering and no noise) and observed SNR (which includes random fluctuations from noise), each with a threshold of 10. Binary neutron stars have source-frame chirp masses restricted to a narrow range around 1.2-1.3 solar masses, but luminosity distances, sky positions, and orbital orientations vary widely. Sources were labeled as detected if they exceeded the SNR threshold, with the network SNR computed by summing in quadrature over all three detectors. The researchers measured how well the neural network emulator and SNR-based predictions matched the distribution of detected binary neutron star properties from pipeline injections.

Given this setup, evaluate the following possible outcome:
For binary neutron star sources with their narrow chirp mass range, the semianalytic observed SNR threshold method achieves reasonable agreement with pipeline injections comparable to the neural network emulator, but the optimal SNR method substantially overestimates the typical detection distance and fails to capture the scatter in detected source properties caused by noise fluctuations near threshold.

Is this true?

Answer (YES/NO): NO